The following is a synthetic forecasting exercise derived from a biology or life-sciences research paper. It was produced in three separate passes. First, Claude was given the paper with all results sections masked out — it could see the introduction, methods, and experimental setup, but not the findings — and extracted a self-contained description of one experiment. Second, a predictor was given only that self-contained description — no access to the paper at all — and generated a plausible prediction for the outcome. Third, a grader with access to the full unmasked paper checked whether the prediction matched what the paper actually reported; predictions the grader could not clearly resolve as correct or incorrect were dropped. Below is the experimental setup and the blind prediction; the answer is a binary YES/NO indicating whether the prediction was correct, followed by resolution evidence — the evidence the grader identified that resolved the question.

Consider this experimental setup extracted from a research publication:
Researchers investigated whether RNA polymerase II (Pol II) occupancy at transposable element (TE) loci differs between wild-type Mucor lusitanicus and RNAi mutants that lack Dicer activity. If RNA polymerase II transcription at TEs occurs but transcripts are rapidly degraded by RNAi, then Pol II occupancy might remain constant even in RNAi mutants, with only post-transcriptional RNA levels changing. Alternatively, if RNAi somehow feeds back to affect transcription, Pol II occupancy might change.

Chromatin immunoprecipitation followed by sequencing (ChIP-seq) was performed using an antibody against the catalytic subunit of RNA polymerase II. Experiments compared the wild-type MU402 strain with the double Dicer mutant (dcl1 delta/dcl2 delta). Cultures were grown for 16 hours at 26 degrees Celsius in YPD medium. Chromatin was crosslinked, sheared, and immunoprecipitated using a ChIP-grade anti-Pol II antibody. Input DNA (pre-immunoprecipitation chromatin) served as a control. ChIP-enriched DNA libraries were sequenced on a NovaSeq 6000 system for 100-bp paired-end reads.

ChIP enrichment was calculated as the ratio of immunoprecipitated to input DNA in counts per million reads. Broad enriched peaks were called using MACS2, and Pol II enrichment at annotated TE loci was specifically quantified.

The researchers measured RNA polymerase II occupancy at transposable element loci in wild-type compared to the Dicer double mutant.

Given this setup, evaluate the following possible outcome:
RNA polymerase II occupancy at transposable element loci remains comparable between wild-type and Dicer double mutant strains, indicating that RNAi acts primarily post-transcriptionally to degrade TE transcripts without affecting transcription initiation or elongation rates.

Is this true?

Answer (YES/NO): YES